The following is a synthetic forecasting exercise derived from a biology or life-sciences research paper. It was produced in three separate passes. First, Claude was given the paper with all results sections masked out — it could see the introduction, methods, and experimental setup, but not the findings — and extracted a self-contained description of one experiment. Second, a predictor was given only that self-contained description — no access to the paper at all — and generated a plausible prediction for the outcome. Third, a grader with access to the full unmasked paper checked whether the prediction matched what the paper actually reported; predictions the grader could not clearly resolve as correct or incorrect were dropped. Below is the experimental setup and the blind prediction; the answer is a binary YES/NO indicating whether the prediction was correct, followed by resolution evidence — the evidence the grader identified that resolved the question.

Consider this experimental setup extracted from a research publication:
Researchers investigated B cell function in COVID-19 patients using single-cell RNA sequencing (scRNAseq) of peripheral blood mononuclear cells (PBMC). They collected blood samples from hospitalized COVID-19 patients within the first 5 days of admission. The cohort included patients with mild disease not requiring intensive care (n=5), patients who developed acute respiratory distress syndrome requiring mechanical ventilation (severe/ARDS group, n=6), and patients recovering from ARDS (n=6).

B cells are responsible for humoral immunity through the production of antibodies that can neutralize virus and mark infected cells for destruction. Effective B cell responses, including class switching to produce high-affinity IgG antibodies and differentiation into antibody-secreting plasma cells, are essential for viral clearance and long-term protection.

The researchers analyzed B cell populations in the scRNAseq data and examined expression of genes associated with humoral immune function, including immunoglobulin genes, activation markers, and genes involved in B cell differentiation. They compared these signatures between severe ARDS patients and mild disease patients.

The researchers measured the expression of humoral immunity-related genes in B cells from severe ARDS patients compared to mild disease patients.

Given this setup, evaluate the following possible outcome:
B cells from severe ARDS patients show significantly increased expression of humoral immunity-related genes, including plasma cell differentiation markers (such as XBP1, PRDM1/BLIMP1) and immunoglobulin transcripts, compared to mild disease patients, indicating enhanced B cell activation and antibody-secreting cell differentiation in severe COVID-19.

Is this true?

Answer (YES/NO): NO